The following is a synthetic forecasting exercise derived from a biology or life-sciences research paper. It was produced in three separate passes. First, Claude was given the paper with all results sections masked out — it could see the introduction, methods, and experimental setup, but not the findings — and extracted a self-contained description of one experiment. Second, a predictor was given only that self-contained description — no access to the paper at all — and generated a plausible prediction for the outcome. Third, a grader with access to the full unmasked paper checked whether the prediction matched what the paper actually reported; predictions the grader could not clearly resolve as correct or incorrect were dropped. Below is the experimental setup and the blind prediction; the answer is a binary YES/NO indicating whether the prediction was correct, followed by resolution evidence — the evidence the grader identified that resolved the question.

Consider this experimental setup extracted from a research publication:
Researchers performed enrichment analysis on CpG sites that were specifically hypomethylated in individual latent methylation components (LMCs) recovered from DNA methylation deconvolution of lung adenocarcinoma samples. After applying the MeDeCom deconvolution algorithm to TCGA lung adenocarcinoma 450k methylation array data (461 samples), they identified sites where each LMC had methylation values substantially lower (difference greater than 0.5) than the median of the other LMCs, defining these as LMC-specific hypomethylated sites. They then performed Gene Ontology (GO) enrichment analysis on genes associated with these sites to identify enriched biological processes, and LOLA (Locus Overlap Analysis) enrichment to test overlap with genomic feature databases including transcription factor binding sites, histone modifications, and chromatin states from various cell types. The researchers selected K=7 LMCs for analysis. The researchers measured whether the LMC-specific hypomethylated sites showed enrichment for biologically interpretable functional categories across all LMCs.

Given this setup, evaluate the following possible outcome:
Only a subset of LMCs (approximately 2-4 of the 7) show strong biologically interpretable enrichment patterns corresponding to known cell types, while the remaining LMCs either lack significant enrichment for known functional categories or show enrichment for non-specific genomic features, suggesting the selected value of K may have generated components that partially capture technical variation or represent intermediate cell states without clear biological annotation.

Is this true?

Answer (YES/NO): NO